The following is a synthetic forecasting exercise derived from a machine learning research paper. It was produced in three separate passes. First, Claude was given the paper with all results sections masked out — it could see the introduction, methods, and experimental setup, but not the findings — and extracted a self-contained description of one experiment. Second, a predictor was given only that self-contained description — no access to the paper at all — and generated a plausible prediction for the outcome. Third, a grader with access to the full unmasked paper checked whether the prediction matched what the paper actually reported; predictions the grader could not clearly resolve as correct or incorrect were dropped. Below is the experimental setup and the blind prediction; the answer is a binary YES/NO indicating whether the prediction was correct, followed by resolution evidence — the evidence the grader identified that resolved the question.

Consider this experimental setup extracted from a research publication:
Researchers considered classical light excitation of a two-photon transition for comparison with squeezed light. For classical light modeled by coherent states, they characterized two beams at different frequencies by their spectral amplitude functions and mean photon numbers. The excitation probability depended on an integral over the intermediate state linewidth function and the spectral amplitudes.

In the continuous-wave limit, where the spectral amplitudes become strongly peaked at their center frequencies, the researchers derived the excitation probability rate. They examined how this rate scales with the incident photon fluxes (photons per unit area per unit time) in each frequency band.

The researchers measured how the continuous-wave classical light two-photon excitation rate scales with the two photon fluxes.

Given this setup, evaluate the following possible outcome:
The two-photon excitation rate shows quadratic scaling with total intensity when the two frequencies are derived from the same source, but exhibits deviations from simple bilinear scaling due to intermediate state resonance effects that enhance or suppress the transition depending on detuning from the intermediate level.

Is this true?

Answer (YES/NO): NO